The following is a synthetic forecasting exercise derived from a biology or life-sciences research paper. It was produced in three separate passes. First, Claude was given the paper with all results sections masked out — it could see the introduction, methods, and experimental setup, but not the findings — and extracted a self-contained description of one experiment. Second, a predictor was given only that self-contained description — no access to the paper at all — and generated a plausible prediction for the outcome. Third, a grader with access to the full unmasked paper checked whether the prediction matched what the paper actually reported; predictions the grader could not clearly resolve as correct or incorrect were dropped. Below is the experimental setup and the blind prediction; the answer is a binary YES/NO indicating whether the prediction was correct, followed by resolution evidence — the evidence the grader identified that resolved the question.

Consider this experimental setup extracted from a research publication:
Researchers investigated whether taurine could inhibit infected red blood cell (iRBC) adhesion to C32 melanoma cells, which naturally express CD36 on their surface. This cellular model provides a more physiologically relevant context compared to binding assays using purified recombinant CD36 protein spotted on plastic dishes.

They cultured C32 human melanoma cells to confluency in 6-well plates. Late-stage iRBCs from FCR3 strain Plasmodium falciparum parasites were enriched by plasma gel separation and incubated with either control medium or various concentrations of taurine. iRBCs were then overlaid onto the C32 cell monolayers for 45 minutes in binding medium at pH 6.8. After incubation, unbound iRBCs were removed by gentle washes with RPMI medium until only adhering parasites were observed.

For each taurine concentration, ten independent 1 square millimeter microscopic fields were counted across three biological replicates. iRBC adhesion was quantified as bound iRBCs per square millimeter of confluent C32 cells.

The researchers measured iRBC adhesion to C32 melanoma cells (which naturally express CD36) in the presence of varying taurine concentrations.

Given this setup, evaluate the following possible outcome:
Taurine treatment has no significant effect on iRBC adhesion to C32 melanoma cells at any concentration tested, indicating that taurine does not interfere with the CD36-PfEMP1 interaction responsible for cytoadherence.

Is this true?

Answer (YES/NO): NO